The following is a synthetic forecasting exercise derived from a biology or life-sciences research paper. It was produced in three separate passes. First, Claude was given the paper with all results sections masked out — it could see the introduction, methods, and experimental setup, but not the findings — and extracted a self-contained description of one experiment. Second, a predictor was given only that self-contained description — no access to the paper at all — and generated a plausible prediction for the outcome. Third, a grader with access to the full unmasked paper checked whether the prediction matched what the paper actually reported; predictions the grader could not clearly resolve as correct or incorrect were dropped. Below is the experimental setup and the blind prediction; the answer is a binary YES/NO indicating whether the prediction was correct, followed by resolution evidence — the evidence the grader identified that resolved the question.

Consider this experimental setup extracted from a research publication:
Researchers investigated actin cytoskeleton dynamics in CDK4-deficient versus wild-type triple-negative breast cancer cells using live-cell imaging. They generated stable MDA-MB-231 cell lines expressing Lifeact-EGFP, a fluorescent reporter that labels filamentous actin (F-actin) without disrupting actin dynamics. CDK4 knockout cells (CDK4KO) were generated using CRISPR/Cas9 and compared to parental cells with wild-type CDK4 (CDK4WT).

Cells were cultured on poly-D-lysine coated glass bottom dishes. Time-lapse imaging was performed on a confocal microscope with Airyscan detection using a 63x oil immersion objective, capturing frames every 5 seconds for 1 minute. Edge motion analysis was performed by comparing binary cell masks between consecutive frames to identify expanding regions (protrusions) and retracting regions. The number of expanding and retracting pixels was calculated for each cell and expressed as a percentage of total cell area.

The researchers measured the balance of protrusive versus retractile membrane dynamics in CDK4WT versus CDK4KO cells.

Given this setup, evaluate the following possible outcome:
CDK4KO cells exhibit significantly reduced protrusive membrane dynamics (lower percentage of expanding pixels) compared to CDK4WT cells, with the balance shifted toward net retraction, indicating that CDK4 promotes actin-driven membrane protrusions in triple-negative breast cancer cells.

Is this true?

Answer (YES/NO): NO